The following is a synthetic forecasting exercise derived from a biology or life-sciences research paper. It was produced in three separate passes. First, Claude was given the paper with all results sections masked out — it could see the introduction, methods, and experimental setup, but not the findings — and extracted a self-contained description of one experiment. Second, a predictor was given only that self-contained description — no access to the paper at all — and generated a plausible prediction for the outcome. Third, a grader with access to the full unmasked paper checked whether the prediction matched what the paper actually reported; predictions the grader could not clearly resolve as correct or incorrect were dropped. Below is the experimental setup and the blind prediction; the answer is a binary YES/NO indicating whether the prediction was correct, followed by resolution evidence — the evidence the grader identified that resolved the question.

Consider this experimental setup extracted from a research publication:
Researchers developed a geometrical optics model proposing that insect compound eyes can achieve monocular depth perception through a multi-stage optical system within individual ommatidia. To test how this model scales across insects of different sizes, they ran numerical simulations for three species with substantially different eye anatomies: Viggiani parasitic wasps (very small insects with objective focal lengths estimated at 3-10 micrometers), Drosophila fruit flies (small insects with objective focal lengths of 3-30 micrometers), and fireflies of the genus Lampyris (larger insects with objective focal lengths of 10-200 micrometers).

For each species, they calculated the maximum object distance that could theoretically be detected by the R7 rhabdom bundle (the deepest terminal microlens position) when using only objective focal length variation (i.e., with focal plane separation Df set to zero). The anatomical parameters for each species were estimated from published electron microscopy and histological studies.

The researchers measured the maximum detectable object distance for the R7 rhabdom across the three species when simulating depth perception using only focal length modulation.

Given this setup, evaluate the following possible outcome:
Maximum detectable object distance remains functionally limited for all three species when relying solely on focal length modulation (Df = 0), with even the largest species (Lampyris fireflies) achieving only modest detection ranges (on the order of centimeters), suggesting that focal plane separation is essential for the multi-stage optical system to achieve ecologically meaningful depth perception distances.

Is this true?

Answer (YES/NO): NO